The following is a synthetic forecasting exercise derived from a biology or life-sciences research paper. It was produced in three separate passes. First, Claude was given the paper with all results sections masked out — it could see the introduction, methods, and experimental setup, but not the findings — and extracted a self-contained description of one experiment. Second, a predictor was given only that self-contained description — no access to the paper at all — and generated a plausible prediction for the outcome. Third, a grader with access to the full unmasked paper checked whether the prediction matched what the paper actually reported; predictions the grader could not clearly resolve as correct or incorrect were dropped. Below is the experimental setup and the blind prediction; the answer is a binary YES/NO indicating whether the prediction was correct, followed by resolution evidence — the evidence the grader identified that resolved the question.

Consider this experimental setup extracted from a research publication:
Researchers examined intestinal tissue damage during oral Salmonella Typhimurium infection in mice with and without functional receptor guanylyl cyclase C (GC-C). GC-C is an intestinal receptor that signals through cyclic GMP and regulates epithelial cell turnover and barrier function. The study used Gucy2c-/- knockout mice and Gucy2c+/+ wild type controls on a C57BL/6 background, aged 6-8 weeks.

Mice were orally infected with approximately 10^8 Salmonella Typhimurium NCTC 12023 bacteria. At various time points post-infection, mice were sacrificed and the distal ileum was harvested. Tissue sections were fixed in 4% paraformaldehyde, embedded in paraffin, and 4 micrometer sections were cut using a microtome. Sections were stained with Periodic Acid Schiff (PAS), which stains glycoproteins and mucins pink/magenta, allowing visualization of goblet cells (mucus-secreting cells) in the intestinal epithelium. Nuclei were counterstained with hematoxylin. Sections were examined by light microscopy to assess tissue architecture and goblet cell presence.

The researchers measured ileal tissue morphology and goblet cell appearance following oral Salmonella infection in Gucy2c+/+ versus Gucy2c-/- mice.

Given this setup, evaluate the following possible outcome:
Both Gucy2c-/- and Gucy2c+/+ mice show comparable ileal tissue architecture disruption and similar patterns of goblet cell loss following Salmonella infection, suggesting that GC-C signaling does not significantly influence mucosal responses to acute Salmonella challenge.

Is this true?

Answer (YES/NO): NO